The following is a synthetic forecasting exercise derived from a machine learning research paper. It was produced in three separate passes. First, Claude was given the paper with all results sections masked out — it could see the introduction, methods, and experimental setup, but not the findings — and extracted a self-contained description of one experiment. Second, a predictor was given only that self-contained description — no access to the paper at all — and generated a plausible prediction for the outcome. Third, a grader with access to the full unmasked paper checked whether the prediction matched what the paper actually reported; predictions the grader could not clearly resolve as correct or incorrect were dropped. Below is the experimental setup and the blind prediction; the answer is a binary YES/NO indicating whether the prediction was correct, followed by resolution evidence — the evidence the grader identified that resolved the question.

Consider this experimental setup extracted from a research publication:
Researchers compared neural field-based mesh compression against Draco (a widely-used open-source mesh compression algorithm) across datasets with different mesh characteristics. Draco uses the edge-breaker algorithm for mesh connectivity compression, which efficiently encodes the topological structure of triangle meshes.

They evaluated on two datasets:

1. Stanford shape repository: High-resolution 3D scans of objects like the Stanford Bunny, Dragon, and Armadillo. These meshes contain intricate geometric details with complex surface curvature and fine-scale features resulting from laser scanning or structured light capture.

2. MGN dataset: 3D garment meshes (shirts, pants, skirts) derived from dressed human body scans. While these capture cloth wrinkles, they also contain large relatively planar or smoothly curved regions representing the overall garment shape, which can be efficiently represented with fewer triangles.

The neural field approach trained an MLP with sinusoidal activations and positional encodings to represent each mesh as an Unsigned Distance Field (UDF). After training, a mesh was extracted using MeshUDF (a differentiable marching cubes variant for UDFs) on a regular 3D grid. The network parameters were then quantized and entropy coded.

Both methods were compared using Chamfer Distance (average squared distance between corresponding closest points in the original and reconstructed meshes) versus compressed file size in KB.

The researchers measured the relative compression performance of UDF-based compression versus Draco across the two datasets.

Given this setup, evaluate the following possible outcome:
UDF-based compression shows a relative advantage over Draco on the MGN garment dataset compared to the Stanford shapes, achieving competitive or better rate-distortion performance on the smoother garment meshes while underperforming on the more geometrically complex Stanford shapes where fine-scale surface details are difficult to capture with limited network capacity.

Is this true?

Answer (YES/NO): NO